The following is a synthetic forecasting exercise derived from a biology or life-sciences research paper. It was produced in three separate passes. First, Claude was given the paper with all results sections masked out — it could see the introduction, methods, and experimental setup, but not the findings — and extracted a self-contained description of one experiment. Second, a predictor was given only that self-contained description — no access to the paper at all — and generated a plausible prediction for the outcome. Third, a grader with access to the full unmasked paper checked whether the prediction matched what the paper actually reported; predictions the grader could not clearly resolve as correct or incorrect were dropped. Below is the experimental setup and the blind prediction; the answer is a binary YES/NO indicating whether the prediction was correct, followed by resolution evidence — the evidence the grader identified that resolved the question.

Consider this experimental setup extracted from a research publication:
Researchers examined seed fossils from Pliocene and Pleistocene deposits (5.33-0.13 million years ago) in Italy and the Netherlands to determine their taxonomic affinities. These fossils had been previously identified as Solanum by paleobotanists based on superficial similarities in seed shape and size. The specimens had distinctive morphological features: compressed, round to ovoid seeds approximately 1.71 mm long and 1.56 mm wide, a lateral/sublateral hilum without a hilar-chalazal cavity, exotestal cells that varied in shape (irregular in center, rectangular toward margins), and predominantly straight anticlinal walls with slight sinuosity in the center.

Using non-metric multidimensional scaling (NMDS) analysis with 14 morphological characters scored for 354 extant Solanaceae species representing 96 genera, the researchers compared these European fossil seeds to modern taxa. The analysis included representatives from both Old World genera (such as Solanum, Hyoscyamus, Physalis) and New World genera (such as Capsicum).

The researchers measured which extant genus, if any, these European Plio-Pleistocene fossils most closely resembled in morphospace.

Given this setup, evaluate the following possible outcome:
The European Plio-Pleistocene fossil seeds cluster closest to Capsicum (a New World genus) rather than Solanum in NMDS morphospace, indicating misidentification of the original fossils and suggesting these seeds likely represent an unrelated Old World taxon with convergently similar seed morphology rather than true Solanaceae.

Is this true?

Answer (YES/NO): NO